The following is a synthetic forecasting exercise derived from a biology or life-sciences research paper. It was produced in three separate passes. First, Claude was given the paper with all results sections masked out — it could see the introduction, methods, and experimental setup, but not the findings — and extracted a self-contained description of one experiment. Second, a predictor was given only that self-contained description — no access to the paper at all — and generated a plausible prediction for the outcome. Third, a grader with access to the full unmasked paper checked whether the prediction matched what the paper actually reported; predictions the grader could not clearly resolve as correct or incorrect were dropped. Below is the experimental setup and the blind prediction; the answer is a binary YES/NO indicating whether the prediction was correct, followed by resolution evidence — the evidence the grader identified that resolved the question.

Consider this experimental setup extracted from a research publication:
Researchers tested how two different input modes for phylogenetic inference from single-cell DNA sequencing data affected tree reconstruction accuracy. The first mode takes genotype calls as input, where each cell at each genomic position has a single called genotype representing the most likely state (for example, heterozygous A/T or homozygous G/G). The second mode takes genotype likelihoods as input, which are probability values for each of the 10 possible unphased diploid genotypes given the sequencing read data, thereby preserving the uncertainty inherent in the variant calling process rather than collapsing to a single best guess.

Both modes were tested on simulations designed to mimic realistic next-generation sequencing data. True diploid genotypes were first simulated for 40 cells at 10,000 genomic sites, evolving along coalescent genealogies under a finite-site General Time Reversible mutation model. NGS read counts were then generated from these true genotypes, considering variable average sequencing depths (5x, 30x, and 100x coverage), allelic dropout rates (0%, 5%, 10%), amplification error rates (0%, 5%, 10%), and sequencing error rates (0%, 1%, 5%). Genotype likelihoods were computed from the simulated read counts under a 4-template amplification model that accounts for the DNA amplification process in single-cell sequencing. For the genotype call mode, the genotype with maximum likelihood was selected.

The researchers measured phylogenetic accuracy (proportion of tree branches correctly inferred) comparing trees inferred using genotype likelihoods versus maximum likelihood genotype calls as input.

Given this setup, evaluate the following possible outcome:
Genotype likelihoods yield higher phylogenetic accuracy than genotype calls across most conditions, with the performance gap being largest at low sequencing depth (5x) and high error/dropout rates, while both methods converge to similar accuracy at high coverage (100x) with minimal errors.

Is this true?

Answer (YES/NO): YES